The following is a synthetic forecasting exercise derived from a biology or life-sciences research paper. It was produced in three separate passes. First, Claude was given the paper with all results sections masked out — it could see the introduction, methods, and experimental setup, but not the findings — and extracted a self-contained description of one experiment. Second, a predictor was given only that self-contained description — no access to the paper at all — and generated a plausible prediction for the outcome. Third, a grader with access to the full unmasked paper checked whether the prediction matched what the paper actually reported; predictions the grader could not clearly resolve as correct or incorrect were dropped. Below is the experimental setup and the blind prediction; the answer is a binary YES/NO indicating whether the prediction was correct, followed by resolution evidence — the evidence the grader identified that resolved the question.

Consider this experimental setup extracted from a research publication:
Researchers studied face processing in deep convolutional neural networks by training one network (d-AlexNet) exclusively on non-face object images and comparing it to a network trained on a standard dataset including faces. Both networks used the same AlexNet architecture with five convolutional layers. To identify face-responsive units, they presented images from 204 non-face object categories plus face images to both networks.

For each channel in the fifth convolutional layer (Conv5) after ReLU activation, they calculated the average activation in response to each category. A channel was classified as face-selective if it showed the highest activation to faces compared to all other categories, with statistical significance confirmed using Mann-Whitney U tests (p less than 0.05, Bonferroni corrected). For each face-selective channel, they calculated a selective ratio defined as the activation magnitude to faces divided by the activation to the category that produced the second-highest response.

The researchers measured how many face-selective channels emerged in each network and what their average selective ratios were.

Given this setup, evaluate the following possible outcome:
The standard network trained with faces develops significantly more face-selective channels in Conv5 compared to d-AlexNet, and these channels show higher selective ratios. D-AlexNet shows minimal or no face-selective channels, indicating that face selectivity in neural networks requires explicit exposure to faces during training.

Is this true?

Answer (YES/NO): NO